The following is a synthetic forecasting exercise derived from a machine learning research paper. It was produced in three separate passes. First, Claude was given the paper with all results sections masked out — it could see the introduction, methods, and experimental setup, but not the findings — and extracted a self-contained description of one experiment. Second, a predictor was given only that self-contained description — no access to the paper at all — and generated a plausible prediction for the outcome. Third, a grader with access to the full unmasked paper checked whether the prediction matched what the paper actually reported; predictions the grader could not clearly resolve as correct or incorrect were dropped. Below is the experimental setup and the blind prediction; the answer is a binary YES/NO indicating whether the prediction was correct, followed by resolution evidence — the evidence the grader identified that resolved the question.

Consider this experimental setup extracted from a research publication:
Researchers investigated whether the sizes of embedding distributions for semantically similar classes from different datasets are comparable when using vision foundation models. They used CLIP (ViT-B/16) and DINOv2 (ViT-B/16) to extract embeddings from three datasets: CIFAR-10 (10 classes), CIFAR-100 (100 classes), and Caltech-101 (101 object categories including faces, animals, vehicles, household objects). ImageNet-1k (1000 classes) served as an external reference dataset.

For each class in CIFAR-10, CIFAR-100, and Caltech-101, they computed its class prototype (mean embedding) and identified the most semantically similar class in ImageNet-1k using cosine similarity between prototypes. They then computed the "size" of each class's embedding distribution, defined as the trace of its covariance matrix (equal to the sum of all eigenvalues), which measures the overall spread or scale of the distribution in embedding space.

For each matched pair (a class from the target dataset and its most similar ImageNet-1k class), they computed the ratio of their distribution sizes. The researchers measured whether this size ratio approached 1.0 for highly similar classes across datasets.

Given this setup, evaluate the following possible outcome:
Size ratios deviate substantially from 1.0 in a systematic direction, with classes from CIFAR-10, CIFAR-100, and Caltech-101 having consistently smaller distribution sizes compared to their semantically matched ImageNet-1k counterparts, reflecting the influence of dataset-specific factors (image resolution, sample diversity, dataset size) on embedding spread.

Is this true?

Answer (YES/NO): NO